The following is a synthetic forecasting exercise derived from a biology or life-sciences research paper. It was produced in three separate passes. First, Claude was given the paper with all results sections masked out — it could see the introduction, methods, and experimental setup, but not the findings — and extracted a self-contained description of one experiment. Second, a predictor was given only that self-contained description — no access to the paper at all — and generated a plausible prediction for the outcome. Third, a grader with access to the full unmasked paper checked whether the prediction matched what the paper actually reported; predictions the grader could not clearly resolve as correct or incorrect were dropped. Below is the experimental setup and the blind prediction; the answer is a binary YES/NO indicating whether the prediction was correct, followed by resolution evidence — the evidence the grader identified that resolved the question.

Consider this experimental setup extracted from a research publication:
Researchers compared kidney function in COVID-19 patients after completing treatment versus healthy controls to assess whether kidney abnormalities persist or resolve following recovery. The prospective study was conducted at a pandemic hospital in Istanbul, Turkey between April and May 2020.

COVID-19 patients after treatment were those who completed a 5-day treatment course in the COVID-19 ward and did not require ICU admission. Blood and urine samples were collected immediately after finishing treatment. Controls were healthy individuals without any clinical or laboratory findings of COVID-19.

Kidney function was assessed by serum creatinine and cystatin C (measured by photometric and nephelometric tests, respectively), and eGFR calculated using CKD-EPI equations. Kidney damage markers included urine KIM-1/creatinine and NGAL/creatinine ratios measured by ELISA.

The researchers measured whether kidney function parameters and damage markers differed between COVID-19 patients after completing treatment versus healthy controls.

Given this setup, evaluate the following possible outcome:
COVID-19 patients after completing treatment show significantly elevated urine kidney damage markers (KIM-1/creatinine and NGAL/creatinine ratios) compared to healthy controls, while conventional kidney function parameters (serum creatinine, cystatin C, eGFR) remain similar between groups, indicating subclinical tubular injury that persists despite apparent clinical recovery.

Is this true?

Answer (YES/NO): NO